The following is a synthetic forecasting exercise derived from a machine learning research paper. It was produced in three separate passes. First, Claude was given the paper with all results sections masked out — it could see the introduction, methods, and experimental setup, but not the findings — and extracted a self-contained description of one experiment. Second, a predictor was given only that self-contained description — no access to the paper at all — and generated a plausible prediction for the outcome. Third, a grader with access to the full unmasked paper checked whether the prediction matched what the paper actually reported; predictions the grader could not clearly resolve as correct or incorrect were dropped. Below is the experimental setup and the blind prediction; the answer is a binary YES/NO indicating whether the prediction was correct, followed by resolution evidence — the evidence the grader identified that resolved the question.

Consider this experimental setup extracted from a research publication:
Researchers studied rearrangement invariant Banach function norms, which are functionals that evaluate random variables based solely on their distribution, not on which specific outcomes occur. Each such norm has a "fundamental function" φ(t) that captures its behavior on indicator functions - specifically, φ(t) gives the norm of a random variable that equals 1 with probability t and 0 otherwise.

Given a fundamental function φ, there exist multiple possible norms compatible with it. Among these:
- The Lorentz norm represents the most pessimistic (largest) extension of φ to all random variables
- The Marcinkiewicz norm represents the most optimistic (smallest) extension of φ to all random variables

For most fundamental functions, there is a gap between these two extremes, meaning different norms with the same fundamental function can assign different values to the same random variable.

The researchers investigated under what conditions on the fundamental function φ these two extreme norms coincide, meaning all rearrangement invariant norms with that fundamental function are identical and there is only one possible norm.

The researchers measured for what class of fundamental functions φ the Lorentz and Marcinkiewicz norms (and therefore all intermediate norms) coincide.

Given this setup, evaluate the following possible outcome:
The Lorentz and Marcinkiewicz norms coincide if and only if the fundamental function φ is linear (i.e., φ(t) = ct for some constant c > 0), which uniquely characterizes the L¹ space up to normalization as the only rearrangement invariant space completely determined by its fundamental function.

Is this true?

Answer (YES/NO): NO